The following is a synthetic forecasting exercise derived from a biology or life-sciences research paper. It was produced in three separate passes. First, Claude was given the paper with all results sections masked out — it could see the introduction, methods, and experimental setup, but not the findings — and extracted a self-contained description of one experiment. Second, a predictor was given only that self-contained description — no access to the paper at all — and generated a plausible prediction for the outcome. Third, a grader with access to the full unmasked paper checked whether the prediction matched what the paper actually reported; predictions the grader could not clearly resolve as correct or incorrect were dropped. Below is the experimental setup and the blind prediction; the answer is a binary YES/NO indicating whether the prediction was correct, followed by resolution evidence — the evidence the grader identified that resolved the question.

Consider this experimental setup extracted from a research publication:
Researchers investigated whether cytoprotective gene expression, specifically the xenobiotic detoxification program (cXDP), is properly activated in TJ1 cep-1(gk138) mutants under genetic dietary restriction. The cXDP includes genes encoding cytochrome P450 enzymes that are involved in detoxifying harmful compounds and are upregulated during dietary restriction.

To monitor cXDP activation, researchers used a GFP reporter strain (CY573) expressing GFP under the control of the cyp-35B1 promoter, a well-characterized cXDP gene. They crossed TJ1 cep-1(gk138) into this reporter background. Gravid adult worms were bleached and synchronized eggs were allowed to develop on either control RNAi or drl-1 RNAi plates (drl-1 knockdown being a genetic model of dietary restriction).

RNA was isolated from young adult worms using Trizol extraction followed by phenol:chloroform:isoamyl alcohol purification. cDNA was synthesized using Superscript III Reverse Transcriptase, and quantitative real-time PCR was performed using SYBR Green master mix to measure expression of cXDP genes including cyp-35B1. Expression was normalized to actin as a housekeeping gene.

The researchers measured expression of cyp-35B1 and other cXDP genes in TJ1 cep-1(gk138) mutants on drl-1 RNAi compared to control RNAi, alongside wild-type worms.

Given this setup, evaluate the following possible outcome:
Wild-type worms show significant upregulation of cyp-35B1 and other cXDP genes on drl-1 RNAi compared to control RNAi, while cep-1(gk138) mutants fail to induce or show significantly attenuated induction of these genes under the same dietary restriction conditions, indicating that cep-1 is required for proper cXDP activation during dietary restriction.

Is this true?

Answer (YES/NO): YES